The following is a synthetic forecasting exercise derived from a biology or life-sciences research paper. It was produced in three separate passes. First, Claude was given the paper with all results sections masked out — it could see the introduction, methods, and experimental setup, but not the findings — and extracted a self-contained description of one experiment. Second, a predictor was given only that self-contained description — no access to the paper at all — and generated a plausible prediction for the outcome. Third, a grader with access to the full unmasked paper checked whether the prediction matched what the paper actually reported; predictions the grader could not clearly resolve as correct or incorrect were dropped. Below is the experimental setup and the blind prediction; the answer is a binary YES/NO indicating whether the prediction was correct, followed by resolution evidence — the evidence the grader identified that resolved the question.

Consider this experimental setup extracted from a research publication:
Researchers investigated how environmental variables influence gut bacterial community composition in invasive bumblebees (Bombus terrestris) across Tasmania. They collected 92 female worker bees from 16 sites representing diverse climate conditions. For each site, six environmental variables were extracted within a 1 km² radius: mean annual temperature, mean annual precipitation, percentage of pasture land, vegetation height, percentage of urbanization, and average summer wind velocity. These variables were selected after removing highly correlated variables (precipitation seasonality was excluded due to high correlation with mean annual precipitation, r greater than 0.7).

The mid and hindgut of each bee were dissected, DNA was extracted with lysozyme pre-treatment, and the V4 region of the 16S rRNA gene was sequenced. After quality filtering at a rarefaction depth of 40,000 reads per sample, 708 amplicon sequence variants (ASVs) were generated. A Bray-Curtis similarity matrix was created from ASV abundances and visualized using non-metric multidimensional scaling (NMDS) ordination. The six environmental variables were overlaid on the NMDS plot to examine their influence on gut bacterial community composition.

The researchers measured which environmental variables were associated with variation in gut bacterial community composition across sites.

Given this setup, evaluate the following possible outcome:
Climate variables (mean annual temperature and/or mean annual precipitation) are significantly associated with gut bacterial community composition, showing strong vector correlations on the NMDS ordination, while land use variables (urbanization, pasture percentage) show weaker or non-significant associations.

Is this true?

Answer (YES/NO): NO